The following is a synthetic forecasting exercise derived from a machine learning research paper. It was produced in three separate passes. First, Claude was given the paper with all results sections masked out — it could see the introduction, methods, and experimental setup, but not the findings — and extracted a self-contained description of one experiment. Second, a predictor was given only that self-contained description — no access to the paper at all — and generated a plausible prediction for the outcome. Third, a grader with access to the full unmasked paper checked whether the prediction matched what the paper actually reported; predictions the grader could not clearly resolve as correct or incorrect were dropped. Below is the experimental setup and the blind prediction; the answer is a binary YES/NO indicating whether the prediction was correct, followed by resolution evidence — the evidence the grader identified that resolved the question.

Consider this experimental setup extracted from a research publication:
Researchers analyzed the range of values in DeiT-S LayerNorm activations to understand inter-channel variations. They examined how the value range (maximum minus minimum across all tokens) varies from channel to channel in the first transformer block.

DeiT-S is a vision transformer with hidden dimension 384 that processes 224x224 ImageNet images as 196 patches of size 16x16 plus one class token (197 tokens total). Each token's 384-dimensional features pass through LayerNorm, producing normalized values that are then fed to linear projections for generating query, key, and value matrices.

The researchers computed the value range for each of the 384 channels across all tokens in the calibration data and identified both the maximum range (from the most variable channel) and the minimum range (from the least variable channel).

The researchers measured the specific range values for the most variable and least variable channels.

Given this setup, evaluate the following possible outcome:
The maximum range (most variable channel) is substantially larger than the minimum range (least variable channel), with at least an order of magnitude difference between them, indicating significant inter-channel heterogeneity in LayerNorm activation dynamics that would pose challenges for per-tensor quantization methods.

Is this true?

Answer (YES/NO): YES